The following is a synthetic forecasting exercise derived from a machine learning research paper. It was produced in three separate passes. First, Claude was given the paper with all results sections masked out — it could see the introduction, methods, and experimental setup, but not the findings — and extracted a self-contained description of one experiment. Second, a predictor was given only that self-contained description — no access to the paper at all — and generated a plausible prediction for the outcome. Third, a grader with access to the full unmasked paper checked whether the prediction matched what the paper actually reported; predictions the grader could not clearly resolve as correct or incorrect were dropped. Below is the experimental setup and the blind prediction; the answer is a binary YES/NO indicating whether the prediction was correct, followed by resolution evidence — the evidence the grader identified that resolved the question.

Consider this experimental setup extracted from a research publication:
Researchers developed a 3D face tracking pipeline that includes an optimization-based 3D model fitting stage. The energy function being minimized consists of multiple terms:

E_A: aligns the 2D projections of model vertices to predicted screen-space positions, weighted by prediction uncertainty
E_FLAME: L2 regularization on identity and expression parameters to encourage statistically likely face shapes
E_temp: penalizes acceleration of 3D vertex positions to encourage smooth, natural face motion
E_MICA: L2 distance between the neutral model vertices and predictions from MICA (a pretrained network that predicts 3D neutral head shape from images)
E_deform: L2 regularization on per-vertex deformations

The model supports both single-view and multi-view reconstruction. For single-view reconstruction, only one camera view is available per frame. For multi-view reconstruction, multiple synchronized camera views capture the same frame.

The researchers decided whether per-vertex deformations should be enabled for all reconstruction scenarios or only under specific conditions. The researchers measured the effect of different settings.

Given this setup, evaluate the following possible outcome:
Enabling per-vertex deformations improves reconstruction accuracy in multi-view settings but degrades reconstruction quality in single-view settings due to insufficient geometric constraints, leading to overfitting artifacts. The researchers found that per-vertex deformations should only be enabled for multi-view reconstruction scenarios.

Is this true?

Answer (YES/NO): NO